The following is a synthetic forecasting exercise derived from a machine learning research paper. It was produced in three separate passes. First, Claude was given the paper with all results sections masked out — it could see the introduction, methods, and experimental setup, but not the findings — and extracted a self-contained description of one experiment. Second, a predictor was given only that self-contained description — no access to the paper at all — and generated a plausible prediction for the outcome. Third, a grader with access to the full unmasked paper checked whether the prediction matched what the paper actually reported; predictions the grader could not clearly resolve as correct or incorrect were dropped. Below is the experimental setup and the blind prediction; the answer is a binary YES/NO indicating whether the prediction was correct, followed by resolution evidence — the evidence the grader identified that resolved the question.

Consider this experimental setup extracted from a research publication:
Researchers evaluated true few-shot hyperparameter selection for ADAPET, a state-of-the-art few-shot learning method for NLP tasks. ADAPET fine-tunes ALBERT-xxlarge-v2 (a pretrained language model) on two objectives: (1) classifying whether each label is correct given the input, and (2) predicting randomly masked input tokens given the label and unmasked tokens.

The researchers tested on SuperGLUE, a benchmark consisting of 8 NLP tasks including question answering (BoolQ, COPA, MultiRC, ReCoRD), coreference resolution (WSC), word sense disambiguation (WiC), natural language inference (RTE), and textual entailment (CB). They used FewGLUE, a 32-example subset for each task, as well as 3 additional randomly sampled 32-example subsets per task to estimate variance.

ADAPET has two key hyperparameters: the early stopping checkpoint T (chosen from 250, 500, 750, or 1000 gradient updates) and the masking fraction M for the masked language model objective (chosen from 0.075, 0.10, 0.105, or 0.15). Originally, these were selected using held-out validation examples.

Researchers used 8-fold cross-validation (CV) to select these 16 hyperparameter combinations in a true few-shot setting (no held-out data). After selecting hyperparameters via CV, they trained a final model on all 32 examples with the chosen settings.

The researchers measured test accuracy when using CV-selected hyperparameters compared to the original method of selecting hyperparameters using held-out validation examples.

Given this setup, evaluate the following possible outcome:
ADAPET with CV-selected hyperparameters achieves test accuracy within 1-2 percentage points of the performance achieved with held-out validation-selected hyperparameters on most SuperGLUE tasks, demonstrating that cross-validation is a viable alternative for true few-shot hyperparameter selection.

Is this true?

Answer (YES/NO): NO